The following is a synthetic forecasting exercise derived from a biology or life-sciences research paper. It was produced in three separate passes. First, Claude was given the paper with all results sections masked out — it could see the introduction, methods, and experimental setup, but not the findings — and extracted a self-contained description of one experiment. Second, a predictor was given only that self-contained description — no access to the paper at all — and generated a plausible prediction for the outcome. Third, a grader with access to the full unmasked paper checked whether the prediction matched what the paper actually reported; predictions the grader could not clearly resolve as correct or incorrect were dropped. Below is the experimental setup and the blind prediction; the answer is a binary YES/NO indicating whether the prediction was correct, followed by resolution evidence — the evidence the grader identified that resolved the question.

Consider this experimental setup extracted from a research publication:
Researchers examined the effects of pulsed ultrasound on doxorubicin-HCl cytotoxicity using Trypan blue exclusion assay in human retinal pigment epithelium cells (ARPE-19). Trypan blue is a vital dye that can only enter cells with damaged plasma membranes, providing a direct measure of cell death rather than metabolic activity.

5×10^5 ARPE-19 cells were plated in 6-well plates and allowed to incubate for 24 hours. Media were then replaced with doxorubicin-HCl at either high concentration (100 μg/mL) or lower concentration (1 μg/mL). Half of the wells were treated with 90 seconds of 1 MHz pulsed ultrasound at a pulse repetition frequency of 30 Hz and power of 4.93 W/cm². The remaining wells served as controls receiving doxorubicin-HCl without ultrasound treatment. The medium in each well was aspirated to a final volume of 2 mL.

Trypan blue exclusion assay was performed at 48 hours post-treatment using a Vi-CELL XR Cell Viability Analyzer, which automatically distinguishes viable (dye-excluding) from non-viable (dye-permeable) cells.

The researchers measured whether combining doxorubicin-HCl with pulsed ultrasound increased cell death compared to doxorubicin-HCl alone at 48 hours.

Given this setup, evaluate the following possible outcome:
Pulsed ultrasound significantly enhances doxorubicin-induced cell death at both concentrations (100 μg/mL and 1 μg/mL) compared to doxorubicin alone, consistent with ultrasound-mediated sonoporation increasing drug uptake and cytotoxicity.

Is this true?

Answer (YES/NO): NO